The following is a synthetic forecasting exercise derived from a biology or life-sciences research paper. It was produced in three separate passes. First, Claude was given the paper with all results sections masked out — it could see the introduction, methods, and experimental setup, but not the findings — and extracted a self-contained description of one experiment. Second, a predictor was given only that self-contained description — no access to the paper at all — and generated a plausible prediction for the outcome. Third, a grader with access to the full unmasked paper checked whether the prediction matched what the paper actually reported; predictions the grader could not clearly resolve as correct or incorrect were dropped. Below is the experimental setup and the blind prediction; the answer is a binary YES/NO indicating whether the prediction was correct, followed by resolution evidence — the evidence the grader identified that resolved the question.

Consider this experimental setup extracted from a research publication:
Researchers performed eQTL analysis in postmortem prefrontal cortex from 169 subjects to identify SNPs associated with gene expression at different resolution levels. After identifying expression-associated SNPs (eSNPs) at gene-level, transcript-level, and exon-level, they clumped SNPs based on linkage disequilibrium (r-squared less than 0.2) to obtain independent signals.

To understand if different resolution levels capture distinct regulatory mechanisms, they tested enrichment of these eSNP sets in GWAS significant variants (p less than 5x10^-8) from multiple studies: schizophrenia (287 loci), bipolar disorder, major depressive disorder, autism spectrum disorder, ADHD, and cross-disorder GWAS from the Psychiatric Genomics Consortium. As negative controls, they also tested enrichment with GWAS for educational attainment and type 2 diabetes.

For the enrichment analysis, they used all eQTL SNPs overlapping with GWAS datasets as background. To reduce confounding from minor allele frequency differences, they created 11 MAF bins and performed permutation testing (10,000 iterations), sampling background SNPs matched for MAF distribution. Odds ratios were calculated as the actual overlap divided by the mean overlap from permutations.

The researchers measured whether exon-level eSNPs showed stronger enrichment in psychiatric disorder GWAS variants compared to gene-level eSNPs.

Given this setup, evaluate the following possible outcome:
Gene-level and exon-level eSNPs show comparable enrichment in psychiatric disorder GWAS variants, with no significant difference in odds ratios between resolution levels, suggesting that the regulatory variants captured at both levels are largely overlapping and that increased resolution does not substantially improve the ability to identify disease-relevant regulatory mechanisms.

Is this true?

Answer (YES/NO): NO